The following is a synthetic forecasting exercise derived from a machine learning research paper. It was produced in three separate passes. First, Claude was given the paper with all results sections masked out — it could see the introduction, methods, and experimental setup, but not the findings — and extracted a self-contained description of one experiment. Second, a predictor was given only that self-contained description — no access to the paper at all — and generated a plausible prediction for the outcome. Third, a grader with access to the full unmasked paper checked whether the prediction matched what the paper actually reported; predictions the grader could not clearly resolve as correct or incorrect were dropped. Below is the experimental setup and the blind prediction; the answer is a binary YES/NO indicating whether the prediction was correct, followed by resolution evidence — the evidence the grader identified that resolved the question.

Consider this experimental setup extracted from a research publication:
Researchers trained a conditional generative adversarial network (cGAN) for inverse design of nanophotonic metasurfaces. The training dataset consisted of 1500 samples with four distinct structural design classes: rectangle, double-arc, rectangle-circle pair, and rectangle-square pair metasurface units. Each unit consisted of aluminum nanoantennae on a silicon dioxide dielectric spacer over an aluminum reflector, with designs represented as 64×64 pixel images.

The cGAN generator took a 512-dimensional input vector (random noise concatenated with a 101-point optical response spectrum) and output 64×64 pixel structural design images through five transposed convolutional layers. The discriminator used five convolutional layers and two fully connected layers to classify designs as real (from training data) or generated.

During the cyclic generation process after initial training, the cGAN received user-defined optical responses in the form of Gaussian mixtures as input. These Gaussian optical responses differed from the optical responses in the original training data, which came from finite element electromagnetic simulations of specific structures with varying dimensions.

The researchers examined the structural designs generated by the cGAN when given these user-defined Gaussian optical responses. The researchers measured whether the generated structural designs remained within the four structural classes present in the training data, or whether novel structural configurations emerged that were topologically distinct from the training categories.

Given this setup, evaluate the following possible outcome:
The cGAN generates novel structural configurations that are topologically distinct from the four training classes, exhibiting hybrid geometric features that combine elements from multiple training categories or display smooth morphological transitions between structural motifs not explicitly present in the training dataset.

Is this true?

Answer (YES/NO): YES